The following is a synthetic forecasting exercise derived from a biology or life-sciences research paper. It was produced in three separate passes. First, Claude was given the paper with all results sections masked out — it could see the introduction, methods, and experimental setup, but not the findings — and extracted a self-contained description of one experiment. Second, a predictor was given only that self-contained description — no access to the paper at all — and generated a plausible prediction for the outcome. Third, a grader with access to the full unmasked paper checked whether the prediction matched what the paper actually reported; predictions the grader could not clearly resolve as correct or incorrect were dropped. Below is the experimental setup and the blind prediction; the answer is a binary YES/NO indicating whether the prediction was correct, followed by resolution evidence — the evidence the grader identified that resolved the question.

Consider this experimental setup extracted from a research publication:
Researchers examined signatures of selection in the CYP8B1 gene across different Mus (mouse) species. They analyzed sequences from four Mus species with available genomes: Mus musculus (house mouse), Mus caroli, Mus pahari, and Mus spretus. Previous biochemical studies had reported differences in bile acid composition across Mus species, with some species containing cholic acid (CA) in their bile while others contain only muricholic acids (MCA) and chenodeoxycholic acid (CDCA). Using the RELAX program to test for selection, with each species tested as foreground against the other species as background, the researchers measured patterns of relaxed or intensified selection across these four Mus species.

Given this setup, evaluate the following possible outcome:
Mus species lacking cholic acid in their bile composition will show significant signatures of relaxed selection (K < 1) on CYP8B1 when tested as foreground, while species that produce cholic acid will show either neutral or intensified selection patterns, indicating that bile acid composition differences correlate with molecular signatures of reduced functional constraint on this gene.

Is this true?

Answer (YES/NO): NO